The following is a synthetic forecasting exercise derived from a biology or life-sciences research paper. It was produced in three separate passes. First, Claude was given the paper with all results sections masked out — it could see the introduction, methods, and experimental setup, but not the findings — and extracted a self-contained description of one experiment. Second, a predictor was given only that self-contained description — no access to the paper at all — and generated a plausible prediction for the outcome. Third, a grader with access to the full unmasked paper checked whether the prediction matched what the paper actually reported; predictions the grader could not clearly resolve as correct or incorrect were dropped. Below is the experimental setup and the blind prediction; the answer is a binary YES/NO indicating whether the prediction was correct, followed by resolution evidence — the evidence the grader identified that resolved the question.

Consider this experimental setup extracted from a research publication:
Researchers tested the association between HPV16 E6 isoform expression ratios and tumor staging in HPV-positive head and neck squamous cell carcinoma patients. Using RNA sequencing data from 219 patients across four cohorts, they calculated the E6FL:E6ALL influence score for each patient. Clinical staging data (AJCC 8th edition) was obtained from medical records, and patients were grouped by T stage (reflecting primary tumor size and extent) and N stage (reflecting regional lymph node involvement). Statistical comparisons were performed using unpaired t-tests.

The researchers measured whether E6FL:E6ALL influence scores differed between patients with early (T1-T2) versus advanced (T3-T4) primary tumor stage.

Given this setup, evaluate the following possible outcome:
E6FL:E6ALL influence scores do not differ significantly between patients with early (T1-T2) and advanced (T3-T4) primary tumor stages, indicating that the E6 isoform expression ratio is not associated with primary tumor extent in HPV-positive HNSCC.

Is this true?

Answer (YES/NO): YES